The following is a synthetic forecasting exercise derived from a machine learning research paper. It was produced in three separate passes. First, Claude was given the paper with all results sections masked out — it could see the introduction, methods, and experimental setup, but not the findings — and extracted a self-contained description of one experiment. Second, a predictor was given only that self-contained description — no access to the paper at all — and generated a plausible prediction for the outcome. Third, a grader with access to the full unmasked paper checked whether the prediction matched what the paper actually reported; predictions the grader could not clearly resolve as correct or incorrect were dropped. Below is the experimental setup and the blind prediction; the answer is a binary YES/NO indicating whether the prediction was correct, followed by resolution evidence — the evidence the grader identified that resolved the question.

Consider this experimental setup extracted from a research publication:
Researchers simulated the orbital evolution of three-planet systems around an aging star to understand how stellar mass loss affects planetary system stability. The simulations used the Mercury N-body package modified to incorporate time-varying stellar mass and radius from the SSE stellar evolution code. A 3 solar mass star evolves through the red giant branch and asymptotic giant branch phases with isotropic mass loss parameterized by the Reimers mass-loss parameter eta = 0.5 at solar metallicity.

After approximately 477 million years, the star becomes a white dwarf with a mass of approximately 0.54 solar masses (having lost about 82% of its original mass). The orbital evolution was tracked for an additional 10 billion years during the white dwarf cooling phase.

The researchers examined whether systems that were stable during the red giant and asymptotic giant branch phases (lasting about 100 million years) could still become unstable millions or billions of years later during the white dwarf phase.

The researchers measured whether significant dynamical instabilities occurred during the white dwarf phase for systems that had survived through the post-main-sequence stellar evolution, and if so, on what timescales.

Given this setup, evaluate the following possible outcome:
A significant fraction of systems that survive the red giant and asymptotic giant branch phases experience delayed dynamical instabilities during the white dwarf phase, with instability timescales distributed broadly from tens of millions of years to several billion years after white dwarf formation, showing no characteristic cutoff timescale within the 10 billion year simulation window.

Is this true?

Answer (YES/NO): YES